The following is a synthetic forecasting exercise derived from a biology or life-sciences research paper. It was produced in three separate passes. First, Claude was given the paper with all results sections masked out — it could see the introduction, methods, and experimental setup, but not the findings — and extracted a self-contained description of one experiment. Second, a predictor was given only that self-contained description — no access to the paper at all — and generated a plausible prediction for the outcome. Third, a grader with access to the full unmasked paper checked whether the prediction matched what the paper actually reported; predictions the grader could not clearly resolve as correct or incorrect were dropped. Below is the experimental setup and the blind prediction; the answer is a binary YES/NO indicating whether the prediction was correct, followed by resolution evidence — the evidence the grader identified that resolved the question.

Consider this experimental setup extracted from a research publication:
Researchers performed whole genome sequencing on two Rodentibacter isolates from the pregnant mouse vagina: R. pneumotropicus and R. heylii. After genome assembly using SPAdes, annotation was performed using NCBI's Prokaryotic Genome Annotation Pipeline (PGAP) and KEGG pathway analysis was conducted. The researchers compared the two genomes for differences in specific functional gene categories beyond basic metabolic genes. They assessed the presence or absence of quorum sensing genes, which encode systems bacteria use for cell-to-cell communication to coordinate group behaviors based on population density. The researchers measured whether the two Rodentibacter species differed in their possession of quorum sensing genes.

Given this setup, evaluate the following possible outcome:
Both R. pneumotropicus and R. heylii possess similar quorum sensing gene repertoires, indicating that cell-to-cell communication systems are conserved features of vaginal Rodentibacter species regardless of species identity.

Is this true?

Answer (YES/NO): NO